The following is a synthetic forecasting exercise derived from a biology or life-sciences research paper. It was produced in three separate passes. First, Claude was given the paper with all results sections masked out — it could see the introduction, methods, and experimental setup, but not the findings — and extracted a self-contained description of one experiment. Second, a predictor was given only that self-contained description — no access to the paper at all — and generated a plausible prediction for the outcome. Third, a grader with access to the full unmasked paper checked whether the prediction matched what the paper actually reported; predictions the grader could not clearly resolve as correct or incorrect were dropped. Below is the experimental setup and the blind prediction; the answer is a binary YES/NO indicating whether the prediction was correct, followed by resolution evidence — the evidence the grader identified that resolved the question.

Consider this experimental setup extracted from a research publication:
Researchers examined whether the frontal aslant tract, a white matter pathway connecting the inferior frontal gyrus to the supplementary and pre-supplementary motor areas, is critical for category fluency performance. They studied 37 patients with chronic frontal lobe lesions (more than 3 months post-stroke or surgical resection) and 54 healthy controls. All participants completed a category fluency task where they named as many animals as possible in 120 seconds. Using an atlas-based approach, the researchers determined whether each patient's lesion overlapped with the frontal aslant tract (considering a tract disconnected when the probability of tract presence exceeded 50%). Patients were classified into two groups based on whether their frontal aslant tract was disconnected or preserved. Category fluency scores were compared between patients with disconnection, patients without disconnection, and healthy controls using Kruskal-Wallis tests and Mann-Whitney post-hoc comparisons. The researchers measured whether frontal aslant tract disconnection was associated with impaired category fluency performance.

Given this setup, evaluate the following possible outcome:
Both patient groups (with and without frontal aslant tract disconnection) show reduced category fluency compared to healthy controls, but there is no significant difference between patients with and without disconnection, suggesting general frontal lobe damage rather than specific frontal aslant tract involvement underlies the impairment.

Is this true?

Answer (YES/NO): YES